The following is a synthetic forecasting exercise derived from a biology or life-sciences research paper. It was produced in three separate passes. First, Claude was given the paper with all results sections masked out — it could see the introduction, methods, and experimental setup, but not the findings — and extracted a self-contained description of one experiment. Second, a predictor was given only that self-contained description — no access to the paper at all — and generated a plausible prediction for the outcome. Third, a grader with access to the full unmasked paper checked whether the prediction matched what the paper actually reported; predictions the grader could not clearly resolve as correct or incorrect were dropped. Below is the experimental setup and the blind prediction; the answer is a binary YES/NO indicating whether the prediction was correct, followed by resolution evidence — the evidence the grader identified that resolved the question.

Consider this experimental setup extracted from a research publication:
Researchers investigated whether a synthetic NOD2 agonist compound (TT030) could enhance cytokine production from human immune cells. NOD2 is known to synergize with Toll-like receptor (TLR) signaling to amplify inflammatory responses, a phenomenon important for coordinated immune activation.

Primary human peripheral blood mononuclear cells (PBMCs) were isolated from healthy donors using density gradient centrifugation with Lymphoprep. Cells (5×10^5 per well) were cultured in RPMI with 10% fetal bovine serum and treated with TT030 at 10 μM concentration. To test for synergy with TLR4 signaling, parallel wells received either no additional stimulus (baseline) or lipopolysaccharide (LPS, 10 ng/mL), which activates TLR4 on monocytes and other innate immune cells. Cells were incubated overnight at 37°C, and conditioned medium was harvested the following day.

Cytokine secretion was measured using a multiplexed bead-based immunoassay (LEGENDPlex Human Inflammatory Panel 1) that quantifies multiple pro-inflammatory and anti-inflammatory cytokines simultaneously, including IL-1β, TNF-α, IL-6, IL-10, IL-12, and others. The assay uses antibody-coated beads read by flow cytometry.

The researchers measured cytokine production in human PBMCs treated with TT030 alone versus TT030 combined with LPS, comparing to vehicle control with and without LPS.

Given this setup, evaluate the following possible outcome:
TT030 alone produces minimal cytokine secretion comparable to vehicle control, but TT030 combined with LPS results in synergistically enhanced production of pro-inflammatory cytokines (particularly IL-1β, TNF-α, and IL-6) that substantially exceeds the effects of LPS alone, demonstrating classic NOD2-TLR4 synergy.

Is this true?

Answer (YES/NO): NO